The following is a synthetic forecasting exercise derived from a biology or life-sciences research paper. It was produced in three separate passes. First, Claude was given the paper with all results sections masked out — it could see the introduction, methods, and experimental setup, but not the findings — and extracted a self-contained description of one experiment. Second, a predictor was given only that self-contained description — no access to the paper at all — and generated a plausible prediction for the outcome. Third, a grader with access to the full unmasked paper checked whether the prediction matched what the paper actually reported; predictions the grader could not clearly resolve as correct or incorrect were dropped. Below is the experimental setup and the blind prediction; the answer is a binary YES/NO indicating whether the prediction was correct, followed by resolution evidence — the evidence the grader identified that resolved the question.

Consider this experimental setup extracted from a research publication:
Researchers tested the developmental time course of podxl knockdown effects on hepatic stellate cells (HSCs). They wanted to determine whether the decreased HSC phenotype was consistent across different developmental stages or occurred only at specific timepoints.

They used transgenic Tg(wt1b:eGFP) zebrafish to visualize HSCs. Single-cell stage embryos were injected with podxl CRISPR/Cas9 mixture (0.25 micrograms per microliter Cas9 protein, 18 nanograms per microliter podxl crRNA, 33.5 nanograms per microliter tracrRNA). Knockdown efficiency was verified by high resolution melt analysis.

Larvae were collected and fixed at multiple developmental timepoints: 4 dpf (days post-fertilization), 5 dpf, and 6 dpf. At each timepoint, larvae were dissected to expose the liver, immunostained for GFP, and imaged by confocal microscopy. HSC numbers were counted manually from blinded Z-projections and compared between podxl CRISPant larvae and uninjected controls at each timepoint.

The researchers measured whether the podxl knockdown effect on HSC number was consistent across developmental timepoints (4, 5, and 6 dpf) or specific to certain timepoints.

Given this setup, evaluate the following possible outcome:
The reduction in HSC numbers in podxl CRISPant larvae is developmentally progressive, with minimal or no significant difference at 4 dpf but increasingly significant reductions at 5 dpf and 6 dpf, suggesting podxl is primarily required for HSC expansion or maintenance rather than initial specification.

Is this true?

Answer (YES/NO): NO